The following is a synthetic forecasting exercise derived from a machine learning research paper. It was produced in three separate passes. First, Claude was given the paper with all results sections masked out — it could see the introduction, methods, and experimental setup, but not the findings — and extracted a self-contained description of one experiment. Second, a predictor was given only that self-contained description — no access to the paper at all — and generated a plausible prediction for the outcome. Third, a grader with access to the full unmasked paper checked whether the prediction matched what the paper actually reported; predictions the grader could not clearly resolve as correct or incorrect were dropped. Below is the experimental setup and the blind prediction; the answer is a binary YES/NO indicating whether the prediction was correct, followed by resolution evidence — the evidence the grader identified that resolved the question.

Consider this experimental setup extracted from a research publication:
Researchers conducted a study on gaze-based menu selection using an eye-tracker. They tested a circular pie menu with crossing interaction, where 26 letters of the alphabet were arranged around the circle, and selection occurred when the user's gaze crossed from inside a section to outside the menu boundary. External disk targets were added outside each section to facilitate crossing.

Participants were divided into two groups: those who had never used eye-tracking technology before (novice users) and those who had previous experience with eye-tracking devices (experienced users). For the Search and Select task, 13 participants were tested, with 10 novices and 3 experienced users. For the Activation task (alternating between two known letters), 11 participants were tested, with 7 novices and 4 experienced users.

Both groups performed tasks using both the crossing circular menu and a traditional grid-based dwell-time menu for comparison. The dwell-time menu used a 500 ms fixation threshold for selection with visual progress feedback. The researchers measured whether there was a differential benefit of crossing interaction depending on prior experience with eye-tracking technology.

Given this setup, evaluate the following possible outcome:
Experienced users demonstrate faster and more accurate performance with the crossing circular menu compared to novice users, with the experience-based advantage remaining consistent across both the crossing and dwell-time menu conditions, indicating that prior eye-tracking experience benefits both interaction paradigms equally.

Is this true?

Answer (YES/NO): NO